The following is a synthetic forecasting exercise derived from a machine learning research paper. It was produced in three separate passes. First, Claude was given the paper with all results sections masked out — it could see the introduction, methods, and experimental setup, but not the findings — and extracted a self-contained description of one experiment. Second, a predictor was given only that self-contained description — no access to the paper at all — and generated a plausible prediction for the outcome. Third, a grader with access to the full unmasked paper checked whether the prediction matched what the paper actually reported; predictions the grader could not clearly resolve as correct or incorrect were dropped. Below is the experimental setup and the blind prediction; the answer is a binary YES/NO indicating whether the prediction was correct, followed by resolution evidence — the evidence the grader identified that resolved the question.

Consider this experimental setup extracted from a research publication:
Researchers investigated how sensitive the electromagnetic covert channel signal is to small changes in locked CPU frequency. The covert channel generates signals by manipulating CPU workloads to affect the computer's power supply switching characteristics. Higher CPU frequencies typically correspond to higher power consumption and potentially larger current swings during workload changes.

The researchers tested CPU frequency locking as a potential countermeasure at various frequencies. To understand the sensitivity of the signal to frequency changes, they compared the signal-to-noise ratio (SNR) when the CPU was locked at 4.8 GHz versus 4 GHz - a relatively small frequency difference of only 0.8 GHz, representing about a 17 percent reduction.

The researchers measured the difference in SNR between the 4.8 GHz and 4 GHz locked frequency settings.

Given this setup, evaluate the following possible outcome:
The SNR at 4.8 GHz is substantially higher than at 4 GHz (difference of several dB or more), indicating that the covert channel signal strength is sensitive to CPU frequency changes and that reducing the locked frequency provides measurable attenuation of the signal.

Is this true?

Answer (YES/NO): YES